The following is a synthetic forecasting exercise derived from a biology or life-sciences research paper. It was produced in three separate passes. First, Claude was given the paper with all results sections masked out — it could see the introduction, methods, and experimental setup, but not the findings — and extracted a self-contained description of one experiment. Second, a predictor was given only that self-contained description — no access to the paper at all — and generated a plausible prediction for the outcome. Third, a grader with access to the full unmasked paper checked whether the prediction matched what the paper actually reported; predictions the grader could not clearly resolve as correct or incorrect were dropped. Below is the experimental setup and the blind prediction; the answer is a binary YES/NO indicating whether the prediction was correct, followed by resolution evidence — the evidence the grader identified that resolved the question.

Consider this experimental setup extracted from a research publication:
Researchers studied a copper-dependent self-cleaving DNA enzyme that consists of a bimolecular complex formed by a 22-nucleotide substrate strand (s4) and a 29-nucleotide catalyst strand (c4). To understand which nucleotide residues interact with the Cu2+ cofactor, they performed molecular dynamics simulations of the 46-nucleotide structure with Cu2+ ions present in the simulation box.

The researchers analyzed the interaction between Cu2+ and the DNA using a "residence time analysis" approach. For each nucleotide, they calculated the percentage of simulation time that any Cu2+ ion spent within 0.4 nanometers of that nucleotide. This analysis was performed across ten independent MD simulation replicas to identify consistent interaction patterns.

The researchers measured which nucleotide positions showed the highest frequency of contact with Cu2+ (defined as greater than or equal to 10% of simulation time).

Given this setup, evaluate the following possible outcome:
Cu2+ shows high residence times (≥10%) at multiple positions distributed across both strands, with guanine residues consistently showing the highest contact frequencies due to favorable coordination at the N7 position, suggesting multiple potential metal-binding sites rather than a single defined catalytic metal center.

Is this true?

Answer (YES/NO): NO